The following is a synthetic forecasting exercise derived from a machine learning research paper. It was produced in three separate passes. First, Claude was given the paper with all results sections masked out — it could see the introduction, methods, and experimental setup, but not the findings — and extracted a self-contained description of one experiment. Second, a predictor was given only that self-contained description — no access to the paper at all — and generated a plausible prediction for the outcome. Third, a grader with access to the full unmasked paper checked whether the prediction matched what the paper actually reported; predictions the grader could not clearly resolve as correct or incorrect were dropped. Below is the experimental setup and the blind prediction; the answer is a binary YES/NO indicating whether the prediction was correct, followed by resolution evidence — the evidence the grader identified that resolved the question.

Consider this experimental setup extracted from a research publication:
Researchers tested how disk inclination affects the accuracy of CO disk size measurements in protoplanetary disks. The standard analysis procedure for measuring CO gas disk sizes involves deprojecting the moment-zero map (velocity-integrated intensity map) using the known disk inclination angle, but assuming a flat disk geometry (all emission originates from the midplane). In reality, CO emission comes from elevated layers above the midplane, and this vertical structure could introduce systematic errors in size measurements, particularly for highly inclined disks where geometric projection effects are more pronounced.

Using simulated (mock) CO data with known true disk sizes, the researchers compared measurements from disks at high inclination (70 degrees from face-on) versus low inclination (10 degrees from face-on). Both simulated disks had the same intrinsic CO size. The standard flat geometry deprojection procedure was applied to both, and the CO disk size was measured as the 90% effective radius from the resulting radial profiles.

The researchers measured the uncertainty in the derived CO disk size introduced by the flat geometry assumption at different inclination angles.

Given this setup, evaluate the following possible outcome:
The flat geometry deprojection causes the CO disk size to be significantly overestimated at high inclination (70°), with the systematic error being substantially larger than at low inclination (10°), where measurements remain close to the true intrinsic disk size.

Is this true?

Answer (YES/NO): NO